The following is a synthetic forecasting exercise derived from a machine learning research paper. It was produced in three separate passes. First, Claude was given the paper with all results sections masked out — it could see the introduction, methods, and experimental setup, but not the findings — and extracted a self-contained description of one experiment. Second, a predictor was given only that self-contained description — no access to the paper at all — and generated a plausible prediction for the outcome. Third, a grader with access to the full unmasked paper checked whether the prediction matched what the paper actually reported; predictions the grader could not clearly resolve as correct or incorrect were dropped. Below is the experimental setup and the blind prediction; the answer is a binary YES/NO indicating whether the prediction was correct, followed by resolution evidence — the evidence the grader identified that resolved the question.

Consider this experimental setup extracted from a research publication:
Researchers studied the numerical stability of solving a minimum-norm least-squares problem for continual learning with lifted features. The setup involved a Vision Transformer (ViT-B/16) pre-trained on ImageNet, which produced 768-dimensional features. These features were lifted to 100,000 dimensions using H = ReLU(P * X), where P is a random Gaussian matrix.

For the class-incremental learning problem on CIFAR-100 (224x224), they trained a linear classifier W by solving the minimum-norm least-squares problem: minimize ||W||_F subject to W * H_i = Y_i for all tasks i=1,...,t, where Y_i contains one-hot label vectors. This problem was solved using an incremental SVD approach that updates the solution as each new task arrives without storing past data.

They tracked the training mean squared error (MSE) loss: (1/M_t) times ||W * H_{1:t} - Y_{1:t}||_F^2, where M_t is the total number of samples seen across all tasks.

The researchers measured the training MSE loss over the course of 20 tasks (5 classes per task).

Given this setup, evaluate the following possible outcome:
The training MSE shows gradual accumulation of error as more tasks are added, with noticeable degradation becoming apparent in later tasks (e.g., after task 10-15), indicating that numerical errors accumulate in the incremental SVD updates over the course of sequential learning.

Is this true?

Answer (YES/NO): NO